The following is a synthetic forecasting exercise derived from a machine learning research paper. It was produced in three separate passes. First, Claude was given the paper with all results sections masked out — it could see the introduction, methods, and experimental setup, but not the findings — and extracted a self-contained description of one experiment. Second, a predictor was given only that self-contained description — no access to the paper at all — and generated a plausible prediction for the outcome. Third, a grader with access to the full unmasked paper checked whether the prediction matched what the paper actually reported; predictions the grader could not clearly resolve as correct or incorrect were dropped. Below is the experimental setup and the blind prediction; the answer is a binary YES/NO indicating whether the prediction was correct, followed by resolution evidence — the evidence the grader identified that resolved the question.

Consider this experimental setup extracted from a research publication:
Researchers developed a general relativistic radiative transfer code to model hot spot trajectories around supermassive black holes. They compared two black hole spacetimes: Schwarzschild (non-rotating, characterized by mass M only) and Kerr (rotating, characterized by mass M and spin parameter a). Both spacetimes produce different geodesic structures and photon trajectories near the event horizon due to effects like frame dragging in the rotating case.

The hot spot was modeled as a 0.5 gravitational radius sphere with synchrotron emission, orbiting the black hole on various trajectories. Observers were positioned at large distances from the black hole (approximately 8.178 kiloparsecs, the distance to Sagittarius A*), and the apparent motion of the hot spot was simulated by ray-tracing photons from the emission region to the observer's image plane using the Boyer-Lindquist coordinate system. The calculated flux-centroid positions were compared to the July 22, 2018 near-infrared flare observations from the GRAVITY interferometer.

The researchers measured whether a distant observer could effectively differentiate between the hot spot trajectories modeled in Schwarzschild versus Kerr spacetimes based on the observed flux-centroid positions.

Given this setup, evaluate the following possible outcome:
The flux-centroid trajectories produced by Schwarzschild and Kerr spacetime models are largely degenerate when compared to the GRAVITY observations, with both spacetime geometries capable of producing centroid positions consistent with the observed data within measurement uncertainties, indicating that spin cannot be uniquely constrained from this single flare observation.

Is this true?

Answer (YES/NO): YES